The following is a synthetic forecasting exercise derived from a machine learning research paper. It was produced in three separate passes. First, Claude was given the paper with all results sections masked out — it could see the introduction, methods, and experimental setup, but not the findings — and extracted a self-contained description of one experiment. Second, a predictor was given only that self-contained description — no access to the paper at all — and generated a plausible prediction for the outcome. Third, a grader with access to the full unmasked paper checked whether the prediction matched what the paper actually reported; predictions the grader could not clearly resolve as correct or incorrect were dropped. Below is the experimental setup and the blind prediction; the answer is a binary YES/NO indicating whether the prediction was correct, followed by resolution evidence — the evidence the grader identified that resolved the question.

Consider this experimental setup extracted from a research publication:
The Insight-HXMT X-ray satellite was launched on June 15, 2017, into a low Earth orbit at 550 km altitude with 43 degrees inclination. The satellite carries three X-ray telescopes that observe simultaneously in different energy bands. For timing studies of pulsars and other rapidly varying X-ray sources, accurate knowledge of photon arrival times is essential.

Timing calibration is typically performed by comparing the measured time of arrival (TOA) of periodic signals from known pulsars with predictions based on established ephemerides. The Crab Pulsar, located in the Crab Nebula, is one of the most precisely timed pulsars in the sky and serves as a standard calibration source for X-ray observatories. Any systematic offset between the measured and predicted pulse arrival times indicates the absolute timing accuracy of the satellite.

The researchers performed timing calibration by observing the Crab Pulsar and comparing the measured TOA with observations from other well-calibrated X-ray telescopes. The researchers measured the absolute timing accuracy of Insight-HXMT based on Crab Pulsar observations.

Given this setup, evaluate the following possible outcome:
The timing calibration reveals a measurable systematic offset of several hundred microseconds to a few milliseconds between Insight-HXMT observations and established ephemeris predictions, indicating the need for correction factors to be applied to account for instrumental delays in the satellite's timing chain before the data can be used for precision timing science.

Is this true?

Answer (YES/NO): NO